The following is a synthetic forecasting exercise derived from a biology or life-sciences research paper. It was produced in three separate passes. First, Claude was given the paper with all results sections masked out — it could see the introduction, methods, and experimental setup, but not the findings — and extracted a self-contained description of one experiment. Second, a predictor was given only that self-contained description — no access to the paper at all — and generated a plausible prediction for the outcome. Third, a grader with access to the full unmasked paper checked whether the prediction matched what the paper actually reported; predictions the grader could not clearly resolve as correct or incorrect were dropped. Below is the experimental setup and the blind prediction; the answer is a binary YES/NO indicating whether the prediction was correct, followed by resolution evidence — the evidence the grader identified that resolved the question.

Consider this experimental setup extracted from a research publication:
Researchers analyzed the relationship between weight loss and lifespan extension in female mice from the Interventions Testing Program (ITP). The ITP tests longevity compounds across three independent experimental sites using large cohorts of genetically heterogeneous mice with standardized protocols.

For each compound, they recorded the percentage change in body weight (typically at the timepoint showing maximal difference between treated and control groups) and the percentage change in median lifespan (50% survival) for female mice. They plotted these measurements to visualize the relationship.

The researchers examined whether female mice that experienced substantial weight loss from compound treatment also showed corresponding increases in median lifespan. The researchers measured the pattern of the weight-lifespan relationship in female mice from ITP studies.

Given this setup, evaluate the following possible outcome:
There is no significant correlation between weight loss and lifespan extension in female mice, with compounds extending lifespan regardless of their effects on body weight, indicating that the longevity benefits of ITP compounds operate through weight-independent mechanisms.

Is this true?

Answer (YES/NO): YES